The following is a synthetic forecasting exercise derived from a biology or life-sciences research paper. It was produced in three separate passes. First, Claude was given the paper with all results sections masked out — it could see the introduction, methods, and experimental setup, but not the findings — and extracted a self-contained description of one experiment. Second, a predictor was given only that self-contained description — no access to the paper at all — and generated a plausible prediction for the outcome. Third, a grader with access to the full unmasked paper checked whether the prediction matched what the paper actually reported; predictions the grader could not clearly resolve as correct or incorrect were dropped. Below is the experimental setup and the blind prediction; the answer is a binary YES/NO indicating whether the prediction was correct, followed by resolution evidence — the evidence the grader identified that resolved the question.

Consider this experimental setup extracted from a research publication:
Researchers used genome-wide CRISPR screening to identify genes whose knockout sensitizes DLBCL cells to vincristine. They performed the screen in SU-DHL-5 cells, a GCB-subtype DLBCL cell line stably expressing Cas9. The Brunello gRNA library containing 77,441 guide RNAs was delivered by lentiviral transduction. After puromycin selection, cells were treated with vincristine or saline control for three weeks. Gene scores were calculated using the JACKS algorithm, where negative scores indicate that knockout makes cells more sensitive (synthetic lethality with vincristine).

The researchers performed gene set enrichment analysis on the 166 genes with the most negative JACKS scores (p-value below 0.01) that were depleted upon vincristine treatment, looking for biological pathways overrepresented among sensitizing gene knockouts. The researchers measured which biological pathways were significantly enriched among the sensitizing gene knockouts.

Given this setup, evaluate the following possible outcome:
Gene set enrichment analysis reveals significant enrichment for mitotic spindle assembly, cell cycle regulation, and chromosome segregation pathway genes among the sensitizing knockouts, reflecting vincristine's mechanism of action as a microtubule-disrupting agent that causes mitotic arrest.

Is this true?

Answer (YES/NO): YES